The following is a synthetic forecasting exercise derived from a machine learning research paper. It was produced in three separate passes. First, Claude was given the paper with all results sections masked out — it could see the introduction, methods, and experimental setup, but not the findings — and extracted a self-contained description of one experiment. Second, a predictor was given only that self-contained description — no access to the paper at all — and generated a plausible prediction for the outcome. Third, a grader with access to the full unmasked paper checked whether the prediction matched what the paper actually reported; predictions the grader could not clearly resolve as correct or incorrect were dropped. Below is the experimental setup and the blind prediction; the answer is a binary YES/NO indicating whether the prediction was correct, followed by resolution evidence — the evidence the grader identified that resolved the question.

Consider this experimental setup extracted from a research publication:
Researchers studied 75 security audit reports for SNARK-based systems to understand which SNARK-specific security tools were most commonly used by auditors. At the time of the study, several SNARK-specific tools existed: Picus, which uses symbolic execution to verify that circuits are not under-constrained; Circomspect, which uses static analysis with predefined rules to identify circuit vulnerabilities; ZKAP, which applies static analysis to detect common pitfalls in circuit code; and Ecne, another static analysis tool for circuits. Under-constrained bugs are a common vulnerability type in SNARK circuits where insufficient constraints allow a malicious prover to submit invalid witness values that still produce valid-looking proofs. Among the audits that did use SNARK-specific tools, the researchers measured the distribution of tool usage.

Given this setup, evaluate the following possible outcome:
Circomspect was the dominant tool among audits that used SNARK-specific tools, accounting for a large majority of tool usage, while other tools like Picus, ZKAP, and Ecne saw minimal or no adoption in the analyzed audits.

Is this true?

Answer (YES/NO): NO